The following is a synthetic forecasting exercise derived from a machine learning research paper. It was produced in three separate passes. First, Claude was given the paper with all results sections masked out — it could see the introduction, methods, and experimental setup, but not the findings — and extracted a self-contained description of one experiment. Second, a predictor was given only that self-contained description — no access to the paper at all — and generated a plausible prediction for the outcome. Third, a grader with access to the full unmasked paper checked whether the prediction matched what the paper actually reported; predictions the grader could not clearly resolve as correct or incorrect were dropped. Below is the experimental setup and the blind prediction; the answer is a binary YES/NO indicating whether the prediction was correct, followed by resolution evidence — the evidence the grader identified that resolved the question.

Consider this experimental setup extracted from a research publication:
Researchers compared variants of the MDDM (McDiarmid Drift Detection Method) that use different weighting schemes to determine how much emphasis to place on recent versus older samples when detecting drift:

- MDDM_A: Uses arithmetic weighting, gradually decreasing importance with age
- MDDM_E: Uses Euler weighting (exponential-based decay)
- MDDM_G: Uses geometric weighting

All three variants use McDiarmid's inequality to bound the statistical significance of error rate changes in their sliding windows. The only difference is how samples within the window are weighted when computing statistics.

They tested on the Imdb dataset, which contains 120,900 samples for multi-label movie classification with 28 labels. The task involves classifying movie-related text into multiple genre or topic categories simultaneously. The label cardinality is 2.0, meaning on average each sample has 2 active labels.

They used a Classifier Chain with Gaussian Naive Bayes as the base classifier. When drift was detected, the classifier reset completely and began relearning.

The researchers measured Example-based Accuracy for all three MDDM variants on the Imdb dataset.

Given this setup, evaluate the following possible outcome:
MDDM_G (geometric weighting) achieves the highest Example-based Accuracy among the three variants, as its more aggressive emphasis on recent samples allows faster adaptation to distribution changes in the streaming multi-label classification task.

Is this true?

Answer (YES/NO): NO